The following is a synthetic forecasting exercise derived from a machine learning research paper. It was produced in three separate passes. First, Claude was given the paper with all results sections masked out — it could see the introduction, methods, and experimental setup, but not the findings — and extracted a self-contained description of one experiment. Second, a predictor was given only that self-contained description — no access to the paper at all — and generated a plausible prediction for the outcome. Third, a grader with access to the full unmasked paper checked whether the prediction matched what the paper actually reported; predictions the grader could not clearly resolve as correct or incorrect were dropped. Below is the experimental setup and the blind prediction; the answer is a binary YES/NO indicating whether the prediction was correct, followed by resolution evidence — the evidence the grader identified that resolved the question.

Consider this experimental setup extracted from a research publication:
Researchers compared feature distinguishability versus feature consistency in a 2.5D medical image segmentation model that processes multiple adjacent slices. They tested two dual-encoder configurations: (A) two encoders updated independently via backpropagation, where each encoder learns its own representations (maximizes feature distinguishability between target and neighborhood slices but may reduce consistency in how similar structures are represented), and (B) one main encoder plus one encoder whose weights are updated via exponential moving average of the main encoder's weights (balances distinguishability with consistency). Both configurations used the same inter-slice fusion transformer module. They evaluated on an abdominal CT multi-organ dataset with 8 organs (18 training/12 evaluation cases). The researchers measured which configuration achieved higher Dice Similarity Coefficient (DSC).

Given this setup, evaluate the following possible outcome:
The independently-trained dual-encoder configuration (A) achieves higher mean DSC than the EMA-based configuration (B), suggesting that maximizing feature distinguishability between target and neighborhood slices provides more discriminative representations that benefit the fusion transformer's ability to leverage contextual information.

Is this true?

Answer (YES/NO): NO